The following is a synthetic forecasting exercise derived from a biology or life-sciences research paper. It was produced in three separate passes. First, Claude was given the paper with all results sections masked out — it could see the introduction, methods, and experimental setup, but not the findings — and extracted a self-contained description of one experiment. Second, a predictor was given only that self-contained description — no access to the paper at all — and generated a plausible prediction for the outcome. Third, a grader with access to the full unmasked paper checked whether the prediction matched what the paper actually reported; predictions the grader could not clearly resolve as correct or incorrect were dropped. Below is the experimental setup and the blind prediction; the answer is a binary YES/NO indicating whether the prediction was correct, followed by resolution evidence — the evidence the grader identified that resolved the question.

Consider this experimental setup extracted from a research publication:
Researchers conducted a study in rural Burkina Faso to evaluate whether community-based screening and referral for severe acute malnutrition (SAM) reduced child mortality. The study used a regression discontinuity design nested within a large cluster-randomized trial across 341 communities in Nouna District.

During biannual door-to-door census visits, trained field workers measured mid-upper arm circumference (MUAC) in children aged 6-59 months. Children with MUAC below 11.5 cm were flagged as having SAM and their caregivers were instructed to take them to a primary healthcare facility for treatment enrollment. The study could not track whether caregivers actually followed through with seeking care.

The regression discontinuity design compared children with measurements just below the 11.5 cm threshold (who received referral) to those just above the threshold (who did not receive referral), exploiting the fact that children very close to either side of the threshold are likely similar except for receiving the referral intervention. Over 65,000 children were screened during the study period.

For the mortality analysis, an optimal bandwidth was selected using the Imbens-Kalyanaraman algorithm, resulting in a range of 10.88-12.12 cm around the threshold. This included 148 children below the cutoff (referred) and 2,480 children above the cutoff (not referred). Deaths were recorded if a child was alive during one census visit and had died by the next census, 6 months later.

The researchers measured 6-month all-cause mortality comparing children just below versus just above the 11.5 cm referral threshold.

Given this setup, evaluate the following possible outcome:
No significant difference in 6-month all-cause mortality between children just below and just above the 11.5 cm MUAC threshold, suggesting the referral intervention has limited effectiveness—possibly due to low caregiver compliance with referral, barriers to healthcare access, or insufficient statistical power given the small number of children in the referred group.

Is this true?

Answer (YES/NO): YES